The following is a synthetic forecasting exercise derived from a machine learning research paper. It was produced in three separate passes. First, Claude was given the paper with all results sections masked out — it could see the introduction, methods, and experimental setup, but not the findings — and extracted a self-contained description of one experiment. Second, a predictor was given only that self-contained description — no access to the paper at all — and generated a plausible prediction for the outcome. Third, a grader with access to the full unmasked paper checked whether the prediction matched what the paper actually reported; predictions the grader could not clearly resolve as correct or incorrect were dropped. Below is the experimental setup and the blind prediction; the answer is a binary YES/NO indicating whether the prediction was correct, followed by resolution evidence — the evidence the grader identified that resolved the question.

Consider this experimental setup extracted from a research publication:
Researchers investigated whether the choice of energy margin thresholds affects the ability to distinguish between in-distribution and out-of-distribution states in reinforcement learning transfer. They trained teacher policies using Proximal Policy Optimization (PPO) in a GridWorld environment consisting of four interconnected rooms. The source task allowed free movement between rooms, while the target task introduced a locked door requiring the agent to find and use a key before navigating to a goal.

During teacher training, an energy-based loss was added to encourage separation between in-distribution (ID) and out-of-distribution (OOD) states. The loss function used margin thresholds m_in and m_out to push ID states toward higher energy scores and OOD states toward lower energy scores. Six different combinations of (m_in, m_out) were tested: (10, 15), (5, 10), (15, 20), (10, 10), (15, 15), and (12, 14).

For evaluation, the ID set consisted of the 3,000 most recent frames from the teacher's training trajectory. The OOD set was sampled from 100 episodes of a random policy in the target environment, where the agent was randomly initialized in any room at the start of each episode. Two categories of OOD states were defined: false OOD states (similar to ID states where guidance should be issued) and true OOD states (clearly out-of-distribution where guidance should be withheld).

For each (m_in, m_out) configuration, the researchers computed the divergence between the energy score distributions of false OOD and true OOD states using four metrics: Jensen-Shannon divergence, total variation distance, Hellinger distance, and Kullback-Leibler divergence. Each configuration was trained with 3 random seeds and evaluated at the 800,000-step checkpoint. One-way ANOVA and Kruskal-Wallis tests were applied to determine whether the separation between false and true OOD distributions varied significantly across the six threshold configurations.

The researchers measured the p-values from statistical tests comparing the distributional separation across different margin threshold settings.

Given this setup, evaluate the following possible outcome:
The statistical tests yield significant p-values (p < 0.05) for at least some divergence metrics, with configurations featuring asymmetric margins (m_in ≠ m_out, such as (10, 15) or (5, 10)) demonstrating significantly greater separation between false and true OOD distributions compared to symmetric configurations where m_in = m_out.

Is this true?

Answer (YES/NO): NO